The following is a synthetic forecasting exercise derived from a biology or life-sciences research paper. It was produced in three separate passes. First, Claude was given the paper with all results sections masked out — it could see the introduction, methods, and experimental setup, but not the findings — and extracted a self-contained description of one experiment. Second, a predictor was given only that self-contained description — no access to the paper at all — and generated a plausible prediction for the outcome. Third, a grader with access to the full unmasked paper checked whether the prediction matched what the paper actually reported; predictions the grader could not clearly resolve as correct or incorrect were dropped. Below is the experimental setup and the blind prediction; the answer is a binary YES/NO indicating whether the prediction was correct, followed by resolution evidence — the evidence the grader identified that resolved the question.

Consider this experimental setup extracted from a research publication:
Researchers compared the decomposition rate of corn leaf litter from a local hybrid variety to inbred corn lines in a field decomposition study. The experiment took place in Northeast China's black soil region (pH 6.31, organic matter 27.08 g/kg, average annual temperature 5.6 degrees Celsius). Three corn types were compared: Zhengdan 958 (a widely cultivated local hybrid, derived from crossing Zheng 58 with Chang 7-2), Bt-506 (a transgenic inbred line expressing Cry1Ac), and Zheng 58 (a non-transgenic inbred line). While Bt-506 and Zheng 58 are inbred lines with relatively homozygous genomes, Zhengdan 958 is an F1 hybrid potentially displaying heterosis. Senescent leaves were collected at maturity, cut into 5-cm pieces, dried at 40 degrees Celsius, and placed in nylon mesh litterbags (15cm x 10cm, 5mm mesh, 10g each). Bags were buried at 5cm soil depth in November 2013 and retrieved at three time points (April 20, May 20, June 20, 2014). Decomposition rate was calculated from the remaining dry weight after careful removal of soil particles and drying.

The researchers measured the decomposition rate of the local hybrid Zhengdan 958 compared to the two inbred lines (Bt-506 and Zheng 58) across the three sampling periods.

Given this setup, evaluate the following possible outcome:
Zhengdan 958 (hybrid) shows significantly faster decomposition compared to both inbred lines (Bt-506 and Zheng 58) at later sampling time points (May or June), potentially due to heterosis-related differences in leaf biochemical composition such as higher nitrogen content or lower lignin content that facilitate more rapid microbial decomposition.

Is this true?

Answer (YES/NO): NO